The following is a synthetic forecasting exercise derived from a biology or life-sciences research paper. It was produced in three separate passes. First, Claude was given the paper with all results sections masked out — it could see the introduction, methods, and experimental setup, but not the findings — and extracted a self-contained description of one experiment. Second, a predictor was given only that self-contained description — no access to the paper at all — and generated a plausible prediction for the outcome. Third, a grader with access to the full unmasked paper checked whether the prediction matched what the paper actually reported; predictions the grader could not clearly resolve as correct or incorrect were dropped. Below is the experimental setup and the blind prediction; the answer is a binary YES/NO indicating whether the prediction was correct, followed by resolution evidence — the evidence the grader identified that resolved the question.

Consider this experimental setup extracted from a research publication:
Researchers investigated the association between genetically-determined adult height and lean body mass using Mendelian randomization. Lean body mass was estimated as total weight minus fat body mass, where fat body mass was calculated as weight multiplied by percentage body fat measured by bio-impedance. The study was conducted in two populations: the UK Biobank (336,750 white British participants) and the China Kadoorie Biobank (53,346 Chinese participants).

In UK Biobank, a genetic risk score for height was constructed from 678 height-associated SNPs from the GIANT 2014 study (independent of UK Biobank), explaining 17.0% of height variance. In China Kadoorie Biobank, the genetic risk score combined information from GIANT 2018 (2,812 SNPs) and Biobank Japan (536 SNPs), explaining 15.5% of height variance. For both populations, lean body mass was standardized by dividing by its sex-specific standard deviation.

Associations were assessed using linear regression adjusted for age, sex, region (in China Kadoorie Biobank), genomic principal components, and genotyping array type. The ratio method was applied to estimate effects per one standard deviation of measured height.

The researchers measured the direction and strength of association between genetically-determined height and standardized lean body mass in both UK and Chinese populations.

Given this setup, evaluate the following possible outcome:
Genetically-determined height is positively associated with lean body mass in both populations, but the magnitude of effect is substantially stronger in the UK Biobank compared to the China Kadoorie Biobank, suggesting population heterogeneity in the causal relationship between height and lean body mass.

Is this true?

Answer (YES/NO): NO